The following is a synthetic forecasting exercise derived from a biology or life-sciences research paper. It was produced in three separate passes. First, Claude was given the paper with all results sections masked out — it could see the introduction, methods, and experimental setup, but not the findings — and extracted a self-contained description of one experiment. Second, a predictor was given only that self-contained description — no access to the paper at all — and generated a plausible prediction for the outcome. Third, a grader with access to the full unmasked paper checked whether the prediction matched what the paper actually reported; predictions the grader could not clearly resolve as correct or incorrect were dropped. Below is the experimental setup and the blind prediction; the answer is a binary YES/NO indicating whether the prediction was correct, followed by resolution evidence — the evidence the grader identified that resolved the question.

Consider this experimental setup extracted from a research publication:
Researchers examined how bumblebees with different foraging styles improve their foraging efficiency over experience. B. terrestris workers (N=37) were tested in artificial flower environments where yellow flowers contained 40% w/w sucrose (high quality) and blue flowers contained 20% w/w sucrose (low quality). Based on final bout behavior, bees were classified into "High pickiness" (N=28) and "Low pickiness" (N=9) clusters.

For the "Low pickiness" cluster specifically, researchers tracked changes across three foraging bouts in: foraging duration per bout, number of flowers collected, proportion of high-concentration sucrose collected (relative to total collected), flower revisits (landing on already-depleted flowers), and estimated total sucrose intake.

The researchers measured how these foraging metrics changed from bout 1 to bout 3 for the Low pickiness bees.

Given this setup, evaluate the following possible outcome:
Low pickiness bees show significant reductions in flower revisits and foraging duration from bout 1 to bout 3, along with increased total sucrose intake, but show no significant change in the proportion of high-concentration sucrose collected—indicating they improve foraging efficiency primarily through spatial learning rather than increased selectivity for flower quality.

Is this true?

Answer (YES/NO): NO